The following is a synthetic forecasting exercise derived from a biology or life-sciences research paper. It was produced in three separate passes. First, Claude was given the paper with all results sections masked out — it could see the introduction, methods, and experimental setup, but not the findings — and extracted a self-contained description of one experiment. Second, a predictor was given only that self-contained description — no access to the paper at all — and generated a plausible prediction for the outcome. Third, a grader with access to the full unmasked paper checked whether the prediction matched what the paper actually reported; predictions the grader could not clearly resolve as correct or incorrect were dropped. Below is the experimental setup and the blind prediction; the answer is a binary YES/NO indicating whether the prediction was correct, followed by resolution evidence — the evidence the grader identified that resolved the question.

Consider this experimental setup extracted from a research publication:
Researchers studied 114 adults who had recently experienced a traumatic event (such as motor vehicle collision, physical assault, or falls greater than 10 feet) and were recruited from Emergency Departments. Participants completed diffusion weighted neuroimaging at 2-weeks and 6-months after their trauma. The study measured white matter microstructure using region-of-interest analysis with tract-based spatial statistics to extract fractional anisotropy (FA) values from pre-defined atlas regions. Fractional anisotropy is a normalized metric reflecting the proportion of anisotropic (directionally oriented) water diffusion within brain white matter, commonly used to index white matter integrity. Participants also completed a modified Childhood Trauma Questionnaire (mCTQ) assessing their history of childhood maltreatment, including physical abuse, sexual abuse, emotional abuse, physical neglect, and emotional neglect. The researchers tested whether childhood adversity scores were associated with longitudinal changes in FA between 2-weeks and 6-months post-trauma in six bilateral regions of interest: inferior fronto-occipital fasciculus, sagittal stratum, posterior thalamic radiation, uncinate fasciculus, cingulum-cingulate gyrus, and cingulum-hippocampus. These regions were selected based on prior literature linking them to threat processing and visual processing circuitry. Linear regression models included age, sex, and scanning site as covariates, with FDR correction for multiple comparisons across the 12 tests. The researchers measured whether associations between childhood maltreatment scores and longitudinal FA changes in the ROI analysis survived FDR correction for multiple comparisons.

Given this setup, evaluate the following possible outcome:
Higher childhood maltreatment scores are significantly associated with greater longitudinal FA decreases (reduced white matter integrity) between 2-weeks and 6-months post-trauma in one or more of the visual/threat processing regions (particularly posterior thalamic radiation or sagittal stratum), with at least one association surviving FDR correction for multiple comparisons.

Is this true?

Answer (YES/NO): NO